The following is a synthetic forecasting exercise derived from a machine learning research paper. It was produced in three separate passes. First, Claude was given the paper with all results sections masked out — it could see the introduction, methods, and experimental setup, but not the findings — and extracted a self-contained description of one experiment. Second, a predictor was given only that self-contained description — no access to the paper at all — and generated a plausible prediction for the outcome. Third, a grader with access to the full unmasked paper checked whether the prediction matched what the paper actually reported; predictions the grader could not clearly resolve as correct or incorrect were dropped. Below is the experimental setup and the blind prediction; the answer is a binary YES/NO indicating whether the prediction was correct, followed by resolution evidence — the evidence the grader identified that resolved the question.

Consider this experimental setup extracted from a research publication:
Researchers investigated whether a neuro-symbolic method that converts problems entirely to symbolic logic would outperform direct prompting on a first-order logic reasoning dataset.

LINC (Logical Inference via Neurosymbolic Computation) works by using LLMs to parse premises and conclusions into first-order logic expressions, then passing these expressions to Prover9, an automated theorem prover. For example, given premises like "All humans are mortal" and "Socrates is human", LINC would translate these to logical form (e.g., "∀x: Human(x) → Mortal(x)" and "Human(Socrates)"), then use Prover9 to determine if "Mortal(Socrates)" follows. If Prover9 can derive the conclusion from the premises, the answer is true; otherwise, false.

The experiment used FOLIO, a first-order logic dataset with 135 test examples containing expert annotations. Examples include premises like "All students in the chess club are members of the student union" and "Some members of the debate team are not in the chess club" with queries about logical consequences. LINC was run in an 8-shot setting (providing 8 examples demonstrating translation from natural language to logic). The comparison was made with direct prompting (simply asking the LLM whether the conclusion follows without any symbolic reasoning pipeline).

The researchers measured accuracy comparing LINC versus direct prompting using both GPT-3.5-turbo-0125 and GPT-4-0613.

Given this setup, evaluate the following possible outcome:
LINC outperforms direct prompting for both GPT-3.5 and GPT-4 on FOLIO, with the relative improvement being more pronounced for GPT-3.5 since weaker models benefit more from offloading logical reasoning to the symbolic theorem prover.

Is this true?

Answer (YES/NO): NO